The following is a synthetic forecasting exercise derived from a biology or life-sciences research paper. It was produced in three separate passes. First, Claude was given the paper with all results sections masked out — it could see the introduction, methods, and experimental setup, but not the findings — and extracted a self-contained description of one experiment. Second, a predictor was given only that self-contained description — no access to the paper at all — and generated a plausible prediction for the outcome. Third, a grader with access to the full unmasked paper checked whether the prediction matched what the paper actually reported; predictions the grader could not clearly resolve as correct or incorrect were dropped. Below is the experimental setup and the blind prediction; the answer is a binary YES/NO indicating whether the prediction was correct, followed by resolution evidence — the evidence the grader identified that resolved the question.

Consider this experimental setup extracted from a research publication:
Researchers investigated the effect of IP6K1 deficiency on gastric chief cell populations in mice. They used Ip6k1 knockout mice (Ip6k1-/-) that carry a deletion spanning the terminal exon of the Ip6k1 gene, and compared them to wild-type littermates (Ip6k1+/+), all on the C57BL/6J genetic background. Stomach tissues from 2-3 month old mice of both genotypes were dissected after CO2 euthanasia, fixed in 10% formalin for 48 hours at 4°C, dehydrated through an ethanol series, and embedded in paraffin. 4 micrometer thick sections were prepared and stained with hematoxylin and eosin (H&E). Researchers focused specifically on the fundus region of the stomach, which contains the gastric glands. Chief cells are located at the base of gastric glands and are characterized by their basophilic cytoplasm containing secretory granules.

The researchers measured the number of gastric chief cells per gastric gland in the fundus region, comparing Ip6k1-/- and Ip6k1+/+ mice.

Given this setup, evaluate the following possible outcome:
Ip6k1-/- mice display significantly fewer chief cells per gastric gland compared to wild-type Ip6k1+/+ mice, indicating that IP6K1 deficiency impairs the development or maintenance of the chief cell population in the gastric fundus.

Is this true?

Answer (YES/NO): YES